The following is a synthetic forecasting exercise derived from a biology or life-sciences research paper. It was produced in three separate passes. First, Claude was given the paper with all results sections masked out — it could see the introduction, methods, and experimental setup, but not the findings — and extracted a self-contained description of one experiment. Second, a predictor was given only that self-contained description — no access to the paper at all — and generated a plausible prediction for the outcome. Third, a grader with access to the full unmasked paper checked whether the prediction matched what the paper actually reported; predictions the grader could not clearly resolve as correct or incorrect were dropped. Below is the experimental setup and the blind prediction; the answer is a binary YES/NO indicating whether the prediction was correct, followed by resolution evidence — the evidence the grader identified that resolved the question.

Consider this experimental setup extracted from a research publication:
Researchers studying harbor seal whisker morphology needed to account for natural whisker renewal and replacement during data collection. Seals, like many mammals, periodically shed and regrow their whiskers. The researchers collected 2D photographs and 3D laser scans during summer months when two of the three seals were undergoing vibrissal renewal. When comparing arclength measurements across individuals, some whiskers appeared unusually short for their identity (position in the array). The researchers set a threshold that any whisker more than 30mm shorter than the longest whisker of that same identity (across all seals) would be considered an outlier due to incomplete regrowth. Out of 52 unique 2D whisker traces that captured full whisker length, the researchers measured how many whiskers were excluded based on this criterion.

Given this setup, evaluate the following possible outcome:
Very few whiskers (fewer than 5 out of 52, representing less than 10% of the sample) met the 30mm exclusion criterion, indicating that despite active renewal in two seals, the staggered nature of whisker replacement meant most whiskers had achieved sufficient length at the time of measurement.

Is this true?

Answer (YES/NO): NO